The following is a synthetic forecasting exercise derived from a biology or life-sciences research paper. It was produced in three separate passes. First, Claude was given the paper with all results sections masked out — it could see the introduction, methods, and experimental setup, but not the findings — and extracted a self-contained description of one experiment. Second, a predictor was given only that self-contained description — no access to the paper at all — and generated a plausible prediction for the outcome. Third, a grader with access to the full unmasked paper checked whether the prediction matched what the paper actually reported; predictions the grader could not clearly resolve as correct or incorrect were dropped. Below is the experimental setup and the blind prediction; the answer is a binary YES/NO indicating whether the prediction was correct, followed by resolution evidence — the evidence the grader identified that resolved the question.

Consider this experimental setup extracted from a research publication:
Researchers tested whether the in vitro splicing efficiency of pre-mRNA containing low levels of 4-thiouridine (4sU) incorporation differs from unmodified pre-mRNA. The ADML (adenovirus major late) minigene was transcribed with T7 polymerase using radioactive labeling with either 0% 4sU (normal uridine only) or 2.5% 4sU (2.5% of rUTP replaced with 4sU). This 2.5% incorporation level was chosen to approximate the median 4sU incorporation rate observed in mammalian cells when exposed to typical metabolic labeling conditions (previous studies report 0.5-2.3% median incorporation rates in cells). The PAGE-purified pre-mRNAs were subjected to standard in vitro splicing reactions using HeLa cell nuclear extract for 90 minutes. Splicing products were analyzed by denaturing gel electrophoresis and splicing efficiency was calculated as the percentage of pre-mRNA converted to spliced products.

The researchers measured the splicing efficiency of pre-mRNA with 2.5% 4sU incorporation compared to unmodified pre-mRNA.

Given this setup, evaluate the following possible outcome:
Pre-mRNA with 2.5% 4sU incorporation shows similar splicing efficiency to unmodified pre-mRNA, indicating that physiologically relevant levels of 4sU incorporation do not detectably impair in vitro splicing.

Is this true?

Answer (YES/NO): YES